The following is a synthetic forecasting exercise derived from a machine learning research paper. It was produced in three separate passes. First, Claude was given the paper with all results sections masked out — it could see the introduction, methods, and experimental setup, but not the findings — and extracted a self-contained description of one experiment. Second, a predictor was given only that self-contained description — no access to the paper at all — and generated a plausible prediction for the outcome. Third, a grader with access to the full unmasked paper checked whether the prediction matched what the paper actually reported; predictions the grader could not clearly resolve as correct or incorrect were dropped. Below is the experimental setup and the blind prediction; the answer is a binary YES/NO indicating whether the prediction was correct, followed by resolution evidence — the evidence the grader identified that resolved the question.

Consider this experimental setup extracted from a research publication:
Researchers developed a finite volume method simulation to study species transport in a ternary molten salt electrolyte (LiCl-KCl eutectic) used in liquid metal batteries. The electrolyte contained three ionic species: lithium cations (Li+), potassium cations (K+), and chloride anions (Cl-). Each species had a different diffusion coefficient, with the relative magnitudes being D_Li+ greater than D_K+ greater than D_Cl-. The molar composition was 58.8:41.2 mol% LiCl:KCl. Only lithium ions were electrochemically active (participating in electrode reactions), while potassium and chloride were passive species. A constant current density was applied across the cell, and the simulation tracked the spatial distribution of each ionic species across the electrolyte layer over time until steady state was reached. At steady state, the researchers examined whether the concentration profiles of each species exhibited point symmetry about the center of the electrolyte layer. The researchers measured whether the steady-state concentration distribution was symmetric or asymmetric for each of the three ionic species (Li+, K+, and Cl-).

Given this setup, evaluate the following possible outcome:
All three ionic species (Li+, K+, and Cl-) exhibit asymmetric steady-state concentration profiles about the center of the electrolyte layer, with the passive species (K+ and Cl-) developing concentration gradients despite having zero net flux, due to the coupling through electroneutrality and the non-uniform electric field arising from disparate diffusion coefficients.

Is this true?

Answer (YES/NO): NO